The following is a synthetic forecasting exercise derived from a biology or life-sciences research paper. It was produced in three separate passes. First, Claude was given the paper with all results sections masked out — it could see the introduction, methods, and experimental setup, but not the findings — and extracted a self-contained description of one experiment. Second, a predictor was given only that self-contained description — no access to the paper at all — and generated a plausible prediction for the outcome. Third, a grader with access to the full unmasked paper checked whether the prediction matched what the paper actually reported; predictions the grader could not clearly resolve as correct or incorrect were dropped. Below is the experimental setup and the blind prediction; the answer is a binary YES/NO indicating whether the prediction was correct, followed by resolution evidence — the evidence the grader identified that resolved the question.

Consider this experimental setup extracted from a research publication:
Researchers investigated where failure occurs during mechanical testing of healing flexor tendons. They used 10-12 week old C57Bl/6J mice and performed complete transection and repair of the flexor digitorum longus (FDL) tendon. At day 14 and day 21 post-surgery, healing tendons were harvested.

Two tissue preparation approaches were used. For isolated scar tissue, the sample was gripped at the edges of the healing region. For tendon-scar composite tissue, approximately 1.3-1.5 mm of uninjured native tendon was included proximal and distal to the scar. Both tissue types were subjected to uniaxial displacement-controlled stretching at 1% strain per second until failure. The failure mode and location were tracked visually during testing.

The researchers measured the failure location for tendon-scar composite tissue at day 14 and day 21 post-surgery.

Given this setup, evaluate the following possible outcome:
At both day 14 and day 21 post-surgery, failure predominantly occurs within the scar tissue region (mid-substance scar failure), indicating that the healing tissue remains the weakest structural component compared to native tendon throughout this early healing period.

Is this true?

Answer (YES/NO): YES